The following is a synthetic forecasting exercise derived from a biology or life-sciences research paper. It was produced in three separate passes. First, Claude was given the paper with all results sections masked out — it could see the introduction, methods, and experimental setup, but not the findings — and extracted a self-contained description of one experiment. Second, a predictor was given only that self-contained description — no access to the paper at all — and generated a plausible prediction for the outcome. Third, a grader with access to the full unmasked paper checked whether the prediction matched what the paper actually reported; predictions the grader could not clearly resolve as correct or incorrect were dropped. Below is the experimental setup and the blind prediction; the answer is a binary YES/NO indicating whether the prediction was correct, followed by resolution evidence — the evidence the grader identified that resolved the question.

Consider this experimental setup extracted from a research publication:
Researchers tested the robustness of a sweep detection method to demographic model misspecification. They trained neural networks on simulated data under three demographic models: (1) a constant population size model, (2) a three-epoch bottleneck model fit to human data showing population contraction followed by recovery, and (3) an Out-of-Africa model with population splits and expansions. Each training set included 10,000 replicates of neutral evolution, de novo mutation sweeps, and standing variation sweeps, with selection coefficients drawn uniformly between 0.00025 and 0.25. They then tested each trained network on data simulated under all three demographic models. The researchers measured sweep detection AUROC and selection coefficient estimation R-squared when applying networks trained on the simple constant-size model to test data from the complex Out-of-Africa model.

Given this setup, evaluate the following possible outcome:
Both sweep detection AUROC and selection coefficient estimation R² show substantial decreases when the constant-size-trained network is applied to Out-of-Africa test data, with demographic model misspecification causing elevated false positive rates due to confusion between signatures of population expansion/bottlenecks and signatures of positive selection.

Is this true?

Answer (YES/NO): NO